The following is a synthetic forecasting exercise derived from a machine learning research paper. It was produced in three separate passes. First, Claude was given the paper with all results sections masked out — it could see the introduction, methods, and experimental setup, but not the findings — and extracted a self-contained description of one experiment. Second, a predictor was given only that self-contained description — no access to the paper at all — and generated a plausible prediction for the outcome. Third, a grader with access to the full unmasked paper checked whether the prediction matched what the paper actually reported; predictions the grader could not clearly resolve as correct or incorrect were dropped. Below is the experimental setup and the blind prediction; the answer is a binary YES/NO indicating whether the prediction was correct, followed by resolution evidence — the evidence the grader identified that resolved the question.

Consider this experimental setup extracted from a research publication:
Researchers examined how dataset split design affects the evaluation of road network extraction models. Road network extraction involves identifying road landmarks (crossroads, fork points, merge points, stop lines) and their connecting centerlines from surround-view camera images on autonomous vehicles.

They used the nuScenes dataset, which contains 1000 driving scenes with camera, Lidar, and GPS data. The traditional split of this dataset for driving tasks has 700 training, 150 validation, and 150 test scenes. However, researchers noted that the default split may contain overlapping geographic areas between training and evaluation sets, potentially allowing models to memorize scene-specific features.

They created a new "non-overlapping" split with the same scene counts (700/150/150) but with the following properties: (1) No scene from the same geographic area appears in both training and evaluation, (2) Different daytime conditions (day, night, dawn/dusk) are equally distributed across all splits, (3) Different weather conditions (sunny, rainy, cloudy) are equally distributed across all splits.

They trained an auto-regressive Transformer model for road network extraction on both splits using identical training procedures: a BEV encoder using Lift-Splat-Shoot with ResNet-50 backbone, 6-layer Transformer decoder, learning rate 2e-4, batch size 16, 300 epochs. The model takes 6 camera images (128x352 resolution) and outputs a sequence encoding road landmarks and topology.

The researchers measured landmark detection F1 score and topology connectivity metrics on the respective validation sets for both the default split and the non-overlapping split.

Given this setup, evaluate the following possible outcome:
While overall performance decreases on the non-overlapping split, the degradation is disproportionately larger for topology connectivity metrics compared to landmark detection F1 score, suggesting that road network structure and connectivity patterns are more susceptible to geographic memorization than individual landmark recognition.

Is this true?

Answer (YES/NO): NO